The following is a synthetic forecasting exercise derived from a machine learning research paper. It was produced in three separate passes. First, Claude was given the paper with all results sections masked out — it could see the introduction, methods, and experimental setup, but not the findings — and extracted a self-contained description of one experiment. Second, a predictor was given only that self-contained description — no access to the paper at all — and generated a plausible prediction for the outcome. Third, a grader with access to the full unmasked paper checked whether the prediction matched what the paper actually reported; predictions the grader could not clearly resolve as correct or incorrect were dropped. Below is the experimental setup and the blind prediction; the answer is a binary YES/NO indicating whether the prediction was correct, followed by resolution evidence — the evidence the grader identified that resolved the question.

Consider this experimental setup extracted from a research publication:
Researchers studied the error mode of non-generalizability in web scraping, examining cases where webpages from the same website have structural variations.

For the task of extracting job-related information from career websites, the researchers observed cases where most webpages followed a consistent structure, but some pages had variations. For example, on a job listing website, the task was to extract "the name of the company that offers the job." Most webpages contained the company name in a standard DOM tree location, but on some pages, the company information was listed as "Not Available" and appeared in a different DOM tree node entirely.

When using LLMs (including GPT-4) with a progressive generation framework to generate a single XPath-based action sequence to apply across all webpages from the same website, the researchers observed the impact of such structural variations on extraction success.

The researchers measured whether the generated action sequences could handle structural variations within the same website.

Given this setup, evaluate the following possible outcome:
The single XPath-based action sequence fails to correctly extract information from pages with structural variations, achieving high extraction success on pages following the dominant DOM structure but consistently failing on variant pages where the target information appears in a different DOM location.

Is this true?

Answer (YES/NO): YES